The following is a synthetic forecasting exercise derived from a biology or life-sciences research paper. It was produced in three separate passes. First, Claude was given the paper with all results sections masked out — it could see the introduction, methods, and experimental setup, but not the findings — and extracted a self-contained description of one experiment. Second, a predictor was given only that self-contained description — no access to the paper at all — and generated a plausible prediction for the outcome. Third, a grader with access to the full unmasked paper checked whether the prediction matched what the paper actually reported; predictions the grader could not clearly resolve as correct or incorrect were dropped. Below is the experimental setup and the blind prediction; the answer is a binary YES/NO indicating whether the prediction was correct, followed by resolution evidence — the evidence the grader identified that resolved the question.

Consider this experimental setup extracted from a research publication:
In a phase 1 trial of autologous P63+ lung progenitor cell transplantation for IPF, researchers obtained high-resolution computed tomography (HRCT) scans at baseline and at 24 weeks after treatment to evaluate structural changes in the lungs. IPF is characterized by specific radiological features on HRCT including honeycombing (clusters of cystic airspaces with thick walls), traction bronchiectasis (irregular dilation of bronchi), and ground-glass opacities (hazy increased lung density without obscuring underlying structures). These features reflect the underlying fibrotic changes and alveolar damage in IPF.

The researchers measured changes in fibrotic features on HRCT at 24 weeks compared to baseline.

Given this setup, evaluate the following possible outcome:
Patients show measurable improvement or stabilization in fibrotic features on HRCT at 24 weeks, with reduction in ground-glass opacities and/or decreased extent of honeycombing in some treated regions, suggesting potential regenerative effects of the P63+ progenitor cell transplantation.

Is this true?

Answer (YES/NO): YES